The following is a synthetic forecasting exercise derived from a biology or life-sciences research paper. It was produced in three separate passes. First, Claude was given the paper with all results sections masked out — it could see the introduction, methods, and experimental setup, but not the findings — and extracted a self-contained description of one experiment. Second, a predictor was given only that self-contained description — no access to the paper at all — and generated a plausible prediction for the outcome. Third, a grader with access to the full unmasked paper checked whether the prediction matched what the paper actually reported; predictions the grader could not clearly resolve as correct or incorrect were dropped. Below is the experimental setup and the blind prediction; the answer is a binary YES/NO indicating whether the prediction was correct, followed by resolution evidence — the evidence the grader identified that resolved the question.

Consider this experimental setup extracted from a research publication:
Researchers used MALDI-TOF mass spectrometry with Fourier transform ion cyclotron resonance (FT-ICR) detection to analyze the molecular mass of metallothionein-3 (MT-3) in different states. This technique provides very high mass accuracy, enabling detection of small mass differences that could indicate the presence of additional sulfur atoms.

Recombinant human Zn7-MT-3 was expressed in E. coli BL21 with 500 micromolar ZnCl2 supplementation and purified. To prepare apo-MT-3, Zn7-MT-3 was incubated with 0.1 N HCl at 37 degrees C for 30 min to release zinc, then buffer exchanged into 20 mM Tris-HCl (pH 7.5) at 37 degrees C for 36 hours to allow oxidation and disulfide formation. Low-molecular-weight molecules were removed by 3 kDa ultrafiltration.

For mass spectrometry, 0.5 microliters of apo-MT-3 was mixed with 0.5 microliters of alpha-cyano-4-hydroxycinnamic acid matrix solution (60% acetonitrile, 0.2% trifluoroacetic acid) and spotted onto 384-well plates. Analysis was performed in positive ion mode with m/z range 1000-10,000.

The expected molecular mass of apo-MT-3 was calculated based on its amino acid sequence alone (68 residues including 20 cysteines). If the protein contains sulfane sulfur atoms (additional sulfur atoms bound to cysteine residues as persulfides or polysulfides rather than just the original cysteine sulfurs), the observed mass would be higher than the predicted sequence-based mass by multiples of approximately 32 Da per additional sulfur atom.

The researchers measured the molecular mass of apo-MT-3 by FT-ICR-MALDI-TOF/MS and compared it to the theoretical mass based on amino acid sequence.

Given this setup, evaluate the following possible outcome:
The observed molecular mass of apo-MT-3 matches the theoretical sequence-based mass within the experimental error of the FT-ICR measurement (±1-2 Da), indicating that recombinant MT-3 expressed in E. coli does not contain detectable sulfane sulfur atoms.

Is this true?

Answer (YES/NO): NO